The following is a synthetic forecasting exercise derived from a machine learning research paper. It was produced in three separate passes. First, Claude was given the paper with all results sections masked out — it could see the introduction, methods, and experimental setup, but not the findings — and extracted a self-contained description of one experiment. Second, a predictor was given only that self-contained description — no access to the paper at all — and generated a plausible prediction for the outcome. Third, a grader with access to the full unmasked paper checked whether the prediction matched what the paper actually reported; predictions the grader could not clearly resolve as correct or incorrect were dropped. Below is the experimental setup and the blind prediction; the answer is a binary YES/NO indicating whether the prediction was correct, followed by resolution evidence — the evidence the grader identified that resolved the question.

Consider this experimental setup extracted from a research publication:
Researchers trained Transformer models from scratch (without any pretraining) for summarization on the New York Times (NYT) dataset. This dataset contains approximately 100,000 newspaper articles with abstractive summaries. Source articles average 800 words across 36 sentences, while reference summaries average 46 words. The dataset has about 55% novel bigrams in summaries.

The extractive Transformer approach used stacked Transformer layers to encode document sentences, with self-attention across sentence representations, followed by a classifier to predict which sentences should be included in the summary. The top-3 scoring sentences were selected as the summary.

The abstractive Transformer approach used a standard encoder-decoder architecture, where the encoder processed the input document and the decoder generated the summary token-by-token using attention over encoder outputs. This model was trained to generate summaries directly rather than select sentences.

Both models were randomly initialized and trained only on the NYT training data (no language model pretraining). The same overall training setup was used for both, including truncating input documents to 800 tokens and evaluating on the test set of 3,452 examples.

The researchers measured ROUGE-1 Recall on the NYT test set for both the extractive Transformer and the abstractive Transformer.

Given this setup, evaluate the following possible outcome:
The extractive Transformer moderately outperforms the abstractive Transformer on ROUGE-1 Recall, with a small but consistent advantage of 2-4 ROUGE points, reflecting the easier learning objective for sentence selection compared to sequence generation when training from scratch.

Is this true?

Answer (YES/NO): NO